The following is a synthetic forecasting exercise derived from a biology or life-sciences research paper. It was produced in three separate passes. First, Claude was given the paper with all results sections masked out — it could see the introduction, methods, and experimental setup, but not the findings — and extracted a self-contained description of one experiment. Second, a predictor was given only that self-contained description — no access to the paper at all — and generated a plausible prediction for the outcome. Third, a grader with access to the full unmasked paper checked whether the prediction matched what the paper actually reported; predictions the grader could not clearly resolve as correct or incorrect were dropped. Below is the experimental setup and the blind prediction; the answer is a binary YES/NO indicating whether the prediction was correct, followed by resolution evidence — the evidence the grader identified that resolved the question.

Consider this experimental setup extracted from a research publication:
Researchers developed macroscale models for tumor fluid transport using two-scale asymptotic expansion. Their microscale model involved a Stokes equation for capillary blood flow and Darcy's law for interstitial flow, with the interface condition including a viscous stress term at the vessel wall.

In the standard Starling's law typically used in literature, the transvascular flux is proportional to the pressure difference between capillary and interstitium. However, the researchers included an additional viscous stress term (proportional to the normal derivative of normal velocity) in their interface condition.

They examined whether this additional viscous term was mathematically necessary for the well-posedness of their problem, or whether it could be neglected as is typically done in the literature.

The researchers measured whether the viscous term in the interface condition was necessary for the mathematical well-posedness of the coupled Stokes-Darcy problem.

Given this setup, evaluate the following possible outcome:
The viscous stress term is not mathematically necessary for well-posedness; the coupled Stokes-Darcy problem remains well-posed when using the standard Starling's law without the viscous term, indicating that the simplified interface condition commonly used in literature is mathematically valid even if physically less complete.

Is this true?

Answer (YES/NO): NO